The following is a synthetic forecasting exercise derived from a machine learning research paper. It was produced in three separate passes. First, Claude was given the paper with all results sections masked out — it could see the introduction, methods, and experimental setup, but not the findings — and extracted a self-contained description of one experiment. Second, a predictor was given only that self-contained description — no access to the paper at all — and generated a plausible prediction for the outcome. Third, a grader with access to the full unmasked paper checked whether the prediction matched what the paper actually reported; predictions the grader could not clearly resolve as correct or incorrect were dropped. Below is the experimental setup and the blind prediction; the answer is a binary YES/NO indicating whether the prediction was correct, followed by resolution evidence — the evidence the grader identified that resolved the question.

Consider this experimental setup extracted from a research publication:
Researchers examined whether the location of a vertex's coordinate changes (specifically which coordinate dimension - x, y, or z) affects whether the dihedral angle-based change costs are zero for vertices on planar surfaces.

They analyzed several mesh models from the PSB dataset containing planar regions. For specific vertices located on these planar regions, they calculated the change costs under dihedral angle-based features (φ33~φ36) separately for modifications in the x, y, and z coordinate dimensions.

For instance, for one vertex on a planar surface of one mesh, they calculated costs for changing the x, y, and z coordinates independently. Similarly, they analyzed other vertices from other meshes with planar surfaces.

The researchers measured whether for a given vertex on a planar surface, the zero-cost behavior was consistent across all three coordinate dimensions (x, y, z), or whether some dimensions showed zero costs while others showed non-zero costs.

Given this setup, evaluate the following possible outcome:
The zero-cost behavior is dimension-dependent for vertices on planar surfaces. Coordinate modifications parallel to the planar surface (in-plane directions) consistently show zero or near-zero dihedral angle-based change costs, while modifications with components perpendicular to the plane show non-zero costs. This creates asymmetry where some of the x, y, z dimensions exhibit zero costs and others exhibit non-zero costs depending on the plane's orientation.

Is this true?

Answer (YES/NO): YES